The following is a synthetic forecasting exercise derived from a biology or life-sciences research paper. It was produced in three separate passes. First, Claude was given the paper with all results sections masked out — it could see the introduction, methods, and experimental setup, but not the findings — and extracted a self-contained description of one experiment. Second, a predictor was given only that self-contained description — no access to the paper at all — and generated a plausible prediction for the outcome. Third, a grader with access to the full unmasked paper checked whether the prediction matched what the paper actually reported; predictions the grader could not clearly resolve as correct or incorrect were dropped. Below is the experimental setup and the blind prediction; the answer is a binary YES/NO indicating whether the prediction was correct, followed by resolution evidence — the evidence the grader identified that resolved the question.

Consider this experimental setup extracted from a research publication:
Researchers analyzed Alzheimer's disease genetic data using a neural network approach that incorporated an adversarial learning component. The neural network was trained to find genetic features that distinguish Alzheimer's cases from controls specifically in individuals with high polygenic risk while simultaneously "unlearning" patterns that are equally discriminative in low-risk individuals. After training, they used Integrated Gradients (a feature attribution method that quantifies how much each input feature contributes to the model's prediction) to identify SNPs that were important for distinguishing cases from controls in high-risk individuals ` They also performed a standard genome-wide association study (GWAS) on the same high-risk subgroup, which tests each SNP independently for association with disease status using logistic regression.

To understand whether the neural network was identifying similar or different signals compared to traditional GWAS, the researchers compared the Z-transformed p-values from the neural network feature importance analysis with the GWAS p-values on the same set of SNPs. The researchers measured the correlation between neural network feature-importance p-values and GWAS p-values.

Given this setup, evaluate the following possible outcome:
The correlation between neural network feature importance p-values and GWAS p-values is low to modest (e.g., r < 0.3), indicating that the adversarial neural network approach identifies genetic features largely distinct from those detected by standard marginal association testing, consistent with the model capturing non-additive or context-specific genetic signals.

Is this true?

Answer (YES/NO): YES